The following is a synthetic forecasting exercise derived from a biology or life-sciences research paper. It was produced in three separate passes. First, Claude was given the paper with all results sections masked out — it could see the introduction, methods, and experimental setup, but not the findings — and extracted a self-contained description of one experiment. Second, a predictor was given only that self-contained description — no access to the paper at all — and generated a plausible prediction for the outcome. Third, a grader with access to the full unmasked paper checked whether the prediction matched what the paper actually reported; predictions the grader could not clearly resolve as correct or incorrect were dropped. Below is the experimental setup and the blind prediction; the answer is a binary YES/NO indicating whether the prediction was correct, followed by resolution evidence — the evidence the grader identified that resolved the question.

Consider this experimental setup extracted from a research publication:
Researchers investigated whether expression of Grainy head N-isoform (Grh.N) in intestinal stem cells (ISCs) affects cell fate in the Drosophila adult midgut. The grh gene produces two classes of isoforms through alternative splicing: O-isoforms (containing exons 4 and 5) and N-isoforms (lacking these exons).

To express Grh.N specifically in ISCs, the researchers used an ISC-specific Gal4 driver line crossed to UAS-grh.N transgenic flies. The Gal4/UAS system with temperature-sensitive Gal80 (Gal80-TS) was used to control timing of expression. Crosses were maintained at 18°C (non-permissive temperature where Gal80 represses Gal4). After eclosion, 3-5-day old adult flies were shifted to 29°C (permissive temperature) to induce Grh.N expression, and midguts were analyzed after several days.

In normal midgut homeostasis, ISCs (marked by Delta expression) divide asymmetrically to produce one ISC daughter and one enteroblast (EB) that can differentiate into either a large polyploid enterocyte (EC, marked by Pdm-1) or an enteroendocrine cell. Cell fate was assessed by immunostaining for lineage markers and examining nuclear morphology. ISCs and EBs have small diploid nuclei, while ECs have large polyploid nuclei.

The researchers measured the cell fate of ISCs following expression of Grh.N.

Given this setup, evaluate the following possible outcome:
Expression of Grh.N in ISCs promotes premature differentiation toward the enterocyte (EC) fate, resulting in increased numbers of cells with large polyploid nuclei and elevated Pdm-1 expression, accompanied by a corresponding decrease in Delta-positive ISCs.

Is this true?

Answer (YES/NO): YES